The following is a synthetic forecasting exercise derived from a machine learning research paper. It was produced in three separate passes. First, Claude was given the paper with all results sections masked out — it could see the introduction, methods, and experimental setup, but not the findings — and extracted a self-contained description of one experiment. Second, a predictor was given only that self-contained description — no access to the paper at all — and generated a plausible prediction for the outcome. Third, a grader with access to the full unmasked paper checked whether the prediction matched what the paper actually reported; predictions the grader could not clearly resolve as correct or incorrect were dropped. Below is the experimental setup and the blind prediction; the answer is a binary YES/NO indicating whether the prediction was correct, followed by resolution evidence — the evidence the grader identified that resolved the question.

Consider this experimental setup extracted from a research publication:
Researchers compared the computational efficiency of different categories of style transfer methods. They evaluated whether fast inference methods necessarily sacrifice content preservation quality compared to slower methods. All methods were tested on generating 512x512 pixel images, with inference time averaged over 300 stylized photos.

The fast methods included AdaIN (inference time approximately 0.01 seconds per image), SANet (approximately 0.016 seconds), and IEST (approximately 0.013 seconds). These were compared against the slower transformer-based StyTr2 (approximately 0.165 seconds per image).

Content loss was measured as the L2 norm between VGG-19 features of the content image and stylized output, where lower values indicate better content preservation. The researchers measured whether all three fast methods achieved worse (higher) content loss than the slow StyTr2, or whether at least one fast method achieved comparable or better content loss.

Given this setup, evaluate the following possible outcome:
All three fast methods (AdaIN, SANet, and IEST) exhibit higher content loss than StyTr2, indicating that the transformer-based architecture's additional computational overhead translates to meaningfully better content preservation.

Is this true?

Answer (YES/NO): YES